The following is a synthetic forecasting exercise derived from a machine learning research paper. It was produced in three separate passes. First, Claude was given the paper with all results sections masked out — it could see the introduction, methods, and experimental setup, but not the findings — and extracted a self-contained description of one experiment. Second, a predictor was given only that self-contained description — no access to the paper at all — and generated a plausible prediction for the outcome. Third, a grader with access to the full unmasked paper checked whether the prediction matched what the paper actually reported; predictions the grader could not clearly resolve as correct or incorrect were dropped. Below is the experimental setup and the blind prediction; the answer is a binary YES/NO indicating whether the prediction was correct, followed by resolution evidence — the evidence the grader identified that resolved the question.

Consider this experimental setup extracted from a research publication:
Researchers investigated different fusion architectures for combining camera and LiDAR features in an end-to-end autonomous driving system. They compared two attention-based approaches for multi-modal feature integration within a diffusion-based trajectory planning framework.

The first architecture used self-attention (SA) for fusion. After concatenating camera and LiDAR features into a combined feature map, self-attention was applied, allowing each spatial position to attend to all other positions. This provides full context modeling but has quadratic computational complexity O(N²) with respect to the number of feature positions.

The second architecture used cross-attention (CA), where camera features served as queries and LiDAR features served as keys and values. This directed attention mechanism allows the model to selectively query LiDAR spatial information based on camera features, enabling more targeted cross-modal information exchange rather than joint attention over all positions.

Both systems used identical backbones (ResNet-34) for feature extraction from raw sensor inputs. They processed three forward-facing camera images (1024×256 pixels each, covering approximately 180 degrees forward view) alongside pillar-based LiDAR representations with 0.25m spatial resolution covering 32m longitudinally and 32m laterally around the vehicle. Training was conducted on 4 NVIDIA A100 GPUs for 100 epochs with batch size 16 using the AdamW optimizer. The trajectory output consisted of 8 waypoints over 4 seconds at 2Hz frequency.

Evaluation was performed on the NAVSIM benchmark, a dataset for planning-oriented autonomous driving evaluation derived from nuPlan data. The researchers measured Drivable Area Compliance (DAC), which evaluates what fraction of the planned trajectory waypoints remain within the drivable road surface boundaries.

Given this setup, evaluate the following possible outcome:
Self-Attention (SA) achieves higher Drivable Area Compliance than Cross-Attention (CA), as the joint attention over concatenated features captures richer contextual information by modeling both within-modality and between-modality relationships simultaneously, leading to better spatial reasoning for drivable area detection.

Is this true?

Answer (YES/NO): NO